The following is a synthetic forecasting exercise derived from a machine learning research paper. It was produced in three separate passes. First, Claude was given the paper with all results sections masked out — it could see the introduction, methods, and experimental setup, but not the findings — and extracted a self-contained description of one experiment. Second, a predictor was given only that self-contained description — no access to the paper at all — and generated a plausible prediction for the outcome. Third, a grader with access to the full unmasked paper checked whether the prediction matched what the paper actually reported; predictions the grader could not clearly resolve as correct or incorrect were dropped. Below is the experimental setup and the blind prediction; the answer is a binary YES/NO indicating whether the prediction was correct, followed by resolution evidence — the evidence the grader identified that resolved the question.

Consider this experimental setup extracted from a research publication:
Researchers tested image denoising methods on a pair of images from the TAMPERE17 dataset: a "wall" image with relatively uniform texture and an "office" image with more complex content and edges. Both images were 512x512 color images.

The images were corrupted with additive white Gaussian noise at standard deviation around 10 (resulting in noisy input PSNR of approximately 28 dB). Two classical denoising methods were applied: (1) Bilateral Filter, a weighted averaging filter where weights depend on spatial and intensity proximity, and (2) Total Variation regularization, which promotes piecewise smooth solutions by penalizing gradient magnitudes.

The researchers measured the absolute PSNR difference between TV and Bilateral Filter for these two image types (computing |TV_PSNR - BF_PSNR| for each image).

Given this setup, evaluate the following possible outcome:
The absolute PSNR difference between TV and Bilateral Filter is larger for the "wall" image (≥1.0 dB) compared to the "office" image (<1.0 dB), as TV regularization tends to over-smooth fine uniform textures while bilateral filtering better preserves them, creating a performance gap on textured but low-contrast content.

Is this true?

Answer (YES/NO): NO